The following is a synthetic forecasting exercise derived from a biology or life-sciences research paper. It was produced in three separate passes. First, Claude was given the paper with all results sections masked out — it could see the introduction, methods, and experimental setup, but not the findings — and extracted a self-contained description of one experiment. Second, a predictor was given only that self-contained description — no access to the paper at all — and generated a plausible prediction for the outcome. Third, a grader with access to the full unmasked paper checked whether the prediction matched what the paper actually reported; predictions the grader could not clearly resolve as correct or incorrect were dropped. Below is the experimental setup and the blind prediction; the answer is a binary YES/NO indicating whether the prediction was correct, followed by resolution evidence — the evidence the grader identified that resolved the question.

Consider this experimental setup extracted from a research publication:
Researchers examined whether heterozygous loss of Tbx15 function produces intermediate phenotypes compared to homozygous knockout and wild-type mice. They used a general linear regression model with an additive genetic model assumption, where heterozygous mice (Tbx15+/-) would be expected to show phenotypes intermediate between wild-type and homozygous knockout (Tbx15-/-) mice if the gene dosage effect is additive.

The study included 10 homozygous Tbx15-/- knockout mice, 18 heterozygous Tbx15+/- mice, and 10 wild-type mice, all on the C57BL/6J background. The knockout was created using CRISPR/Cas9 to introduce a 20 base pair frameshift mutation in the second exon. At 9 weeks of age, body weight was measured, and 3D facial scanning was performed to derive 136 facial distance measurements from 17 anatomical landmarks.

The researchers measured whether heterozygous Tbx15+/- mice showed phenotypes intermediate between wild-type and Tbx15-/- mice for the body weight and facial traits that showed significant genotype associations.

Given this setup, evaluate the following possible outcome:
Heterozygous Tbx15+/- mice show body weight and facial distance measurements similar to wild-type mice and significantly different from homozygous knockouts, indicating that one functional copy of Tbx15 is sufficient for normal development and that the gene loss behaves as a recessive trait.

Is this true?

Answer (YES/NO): NO